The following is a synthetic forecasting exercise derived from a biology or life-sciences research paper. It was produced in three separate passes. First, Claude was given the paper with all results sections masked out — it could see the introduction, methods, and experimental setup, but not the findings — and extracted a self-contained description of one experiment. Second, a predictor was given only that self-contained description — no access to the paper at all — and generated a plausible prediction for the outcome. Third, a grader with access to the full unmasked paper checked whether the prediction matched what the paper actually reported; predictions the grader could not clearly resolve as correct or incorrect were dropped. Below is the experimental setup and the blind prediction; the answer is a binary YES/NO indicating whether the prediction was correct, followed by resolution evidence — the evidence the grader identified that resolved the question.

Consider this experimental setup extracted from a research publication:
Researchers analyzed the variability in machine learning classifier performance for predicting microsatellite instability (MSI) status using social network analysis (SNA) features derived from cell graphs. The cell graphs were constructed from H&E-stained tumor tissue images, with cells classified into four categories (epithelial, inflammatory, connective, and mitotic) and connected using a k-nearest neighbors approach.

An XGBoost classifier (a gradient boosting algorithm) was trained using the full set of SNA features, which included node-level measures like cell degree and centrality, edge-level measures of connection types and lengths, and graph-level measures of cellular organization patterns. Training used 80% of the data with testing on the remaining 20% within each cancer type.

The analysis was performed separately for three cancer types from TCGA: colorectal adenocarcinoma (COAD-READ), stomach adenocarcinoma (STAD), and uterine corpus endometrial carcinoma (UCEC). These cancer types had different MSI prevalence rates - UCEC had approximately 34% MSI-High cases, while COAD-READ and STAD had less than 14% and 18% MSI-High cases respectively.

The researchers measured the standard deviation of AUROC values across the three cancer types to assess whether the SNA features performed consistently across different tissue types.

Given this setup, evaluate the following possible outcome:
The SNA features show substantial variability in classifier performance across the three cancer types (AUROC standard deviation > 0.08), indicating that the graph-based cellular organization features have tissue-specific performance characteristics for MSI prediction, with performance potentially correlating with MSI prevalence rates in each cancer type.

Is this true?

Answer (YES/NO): NO